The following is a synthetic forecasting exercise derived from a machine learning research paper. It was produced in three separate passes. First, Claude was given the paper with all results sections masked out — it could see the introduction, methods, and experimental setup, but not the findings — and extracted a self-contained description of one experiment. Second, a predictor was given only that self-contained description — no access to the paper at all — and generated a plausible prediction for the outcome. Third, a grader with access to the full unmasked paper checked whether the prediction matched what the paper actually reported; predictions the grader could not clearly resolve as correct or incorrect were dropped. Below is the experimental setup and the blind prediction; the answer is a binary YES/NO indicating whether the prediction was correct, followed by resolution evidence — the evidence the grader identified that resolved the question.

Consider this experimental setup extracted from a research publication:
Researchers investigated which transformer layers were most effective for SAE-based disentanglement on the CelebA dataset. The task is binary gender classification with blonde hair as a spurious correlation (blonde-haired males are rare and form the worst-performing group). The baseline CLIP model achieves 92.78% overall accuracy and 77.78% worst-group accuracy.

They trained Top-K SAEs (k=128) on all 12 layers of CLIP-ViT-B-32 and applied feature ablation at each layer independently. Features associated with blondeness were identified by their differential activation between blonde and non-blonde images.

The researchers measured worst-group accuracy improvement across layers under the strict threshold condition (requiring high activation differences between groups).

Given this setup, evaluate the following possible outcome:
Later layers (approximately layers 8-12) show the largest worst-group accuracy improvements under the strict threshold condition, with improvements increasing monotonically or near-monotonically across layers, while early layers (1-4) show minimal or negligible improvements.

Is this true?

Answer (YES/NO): NO